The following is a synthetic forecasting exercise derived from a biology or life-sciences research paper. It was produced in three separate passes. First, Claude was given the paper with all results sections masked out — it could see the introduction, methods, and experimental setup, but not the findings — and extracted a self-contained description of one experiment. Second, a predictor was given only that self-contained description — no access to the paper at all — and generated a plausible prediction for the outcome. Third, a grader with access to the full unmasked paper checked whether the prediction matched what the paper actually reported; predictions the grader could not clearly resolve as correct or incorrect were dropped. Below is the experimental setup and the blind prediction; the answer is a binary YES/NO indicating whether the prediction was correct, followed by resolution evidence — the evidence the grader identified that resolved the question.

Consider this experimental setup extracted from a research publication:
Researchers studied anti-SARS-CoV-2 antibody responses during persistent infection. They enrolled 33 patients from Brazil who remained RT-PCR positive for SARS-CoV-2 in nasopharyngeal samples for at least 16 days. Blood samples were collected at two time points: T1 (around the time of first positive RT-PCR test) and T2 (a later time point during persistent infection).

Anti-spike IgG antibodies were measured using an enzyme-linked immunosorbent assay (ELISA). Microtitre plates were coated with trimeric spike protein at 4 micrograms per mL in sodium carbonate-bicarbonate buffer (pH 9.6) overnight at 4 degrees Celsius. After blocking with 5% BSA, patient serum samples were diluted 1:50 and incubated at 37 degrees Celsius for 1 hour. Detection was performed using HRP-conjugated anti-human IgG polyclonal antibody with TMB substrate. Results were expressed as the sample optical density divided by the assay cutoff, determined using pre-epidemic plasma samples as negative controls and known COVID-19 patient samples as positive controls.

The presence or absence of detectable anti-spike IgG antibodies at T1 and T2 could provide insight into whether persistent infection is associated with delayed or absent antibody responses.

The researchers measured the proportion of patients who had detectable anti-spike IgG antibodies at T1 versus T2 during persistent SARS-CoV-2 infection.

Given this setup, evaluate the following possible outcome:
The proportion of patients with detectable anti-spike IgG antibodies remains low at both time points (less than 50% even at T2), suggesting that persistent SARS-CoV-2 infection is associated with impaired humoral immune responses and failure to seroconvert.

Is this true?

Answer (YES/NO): NO